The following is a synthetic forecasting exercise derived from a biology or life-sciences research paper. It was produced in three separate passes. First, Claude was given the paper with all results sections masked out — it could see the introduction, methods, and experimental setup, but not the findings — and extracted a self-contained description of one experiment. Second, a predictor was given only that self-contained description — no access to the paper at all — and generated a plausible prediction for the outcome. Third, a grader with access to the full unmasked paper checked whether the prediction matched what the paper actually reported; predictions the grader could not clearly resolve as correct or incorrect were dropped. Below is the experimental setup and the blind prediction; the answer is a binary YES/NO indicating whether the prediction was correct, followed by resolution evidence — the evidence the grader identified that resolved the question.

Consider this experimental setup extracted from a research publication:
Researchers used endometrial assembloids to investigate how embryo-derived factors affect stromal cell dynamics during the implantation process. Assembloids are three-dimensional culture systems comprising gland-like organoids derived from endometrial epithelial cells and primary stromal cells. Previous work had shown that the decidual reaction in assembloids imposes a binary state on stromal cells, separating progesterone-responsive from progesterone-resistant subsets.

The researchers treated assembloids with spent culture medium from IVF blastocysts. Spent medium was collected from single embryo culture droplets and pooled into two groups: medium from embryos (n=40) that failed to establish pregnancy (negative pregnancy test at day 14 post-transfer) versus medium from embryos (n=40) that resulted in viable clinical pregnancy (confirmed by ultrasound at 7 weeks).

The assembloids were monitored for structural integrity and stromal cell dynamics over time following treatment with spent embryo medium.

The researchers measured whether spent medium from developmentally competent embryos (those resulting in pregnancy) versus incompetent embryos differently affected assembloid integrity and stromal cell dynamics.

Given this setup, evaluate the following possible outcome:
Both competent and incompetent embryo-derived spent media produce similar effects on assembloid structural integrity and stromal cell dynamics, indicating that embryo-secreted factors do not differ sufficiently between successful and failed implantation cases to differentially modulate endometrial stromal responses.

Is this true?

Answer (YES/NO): NO